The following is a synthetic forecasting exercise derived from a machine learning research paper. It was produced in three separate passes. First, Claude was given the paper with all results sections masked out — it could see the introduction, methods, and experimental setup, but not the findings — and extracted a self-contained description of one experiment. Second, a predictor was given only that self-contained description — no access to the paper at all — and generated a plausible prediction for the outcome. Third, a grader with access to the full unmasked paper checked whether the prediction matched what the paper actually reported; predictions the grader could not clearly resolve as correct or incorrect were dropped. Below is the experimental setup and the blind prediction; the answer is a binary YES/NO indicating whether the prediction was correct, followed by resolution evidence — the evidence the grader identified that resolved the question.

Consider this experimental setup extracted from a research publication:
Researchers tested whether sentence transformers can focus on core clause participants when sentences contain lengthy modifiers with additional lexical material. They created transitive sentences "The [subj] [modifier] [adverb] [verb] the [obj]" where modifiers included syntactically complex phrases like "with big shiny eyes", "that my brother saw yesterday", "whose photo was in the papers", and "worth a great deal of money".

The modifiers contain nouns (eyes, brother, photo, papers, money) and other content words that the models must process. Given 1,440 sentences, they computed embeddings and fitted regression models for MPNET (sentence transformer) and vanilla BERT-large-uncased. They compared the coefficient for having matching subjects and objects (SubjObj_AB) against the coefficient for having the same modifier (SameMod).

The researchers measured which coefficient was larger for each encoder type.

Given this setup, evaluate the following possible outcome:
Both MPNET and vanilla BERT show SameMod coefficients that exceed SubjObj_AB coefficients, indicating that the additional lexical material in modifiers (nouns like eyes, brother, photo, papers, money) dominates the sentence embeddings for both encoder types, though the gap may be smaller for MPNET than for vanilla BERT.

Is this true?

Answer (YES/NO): NO